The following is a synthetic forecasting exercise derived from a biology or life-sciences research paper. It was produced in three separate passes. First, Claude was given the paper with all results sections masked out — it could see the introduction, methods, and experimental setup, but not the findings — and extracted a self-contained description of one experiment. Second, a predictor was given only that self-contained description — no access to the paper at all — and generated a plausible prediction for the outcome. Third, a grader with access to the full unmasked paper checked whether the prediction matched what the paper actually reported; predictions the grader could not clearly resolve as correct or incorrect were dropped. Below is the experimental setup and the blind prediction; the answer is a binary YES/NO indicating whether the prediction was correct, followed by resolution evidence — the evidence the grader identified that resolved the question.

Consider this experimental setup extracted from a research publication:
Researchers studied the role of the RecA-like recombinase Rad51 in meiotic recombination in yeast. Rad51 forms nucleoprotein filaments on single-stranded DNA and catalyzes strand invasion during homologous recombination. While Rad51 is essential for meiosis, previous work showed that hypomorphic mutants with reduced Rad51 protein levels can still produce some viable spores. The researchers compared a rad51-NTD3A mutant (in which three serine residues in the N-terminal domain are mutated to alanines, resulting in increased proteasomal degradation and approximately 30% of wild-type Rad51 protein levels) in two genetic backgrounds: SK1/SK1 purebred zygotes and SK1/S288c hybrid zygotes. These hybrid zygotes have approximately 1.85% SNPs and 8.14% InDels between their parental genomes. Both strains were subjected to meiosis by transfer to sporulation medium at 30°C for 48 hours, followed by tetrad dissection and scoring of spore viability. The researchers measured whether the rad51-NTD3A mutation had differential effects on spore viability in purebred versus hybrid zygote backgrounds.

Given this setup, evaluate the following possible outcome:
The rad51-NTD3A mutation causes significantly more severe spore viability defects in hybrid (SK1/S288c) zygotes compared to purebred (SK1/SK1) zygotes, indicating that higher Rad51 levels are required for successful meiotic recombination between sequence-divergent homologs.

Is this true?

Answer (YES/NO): NO